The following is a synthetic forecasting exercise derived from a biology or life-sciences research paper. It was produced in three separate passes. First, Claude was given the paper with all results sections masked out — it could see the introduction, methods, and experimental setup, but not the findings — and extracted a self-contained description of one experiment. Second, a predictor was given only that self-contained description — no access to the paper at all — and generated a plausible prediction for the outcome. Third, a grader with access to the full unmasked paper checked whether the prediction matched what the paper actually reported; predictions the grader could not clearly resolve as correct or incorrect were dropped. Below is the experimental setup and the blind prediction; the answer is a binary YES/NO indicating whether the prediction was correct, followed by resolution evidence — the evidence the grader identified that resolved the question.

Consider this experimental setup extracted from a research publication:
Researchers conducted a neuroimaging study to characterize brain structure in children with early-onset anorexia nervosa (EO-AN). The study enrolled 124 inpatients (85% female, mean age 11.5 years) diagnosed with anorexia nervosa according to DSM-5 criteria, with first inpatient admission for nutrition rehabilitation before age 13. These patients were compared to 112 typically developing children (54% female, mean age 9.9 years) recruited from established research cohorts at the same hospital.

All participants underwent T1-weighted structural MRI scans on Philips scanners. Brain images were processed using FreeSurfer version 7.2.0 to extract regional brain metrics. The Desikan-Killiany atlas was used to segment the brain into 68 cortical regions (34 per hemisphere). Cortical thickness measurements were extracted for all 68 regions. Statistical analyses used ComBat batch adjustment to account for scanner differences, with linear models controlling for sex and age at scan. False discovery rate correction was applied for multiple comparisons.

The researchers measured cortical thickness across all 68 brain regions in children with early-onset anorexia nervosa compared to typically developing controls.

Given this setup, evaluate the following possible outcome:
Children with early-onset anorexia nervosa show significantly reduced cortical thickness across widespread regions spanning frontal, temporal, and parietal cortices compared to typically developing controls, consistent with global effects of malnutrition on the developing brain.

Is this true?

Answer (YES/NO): YES